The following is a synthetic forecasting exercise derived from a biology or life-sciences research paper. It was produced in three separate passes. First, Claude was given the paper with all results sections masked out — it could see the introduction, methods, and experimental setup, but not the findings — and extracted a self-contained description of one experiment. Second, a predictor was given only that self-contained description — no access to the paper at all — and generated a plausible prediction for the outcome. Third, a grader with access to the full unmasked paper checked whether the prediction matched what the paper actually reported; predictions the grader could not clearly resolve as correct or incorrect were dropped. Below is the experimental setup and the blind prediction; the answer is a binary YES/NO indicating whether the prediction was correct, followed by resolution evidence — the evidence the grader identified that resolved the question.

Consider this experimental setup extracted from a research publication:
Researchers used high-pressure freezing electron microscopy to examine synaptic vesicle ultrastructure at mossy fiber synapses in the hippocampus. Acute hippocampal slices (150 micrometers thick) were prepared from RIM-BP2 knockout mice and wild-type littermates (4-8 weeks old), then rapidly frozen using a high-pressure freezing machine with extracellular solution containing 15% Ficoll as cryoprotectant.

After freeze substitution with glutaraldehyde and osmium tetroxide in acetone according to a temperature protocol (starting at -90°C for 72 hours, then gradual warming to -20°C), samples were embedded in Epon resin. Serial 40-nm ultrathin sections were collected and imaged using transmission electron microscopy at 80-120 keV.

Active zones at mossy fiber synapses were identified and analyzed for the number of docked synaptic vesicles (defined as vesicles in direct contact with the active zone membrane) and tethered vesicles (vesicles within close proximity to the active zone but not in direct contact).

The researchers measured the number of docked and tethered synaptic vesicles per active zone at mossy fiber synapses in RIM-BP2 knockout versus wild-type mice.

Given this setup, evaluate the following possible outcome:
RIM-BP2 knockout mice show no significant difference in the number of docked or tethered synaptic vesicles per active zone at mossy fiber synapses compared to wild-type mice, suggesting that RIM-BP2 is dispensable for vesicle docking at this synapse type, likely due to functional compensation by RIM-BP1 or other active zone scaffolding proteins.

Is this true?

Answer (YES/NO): NO